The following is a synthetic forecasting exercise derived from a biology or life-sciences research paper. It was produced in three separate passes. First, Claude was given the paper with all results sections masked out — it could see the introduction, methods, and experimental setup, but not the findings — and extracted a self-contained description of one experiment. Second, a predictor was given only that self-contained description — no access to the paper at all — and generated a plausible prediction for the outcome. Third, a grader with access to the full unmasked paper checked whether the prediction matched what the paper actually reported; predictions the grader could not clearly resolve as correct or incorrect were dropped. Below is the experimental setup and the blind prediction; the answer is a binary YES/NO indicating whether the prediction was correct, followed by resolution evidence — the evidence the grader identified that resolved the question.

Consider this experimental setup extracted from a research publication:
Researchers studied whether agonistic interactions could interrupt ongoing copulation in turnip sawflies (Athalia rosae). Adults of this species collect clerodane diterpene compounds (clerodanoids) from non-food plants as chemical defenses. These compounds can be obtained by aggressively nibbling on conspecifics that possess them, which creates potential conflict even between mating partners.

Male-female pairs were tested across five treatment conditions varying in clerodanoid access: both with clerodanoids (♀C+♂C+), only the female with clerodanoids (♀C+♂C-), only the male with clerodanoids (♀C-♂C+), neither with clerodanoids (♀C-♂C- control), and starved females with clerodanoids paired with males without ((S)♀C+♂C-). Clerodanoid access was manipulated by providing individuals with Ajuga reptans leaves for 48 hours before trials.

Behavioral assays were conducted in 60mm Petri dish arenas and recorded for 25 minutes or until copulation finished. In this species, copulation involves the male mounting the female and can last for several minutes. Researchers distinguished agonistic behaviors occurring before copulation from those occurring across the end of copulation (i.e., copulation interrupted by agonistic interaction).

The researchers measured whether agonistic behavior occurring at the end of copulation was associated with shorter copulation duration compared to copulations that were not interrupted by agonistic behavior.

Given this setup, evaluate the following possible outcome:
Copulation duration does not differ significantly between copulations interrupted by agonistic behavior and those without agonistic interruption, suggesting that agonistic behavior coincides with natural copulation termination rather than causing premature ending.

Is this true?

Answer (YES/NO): YES